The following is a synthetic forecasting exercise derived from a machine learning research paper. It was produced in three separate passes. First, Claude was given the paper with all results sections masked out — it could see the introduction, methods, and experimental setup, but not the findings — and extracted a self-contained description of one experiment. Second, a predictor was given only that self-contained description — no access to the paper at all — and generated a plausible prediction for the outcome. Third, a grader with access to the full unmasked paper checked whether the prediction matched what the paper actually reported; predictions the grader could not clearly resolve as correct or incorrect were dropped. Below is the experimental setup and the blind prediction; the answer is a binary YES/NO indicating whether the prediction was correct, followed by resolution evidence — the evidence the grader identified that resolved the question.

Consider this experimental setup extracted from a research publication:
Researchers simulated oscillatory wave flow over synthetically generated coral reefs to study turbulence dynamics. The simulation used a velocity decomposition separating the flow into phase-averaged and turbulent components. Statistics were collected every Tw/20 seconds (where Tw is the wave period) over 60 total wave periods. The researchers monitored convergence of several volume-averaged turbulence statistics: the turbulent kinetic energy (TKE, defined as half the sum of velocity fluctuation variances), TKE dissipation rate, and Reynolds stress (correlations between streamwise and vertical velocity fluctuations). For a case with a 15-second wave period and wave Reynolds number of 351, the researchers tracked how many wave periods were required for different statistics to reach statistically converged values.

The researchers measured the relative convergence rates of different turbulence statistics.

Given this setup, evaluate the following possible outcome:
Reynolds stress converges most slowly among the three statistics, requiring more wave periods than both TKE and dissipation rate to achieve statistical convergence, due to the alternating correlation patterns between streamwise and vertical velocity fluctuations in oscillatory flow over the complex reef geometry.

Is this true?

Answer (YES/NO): YES